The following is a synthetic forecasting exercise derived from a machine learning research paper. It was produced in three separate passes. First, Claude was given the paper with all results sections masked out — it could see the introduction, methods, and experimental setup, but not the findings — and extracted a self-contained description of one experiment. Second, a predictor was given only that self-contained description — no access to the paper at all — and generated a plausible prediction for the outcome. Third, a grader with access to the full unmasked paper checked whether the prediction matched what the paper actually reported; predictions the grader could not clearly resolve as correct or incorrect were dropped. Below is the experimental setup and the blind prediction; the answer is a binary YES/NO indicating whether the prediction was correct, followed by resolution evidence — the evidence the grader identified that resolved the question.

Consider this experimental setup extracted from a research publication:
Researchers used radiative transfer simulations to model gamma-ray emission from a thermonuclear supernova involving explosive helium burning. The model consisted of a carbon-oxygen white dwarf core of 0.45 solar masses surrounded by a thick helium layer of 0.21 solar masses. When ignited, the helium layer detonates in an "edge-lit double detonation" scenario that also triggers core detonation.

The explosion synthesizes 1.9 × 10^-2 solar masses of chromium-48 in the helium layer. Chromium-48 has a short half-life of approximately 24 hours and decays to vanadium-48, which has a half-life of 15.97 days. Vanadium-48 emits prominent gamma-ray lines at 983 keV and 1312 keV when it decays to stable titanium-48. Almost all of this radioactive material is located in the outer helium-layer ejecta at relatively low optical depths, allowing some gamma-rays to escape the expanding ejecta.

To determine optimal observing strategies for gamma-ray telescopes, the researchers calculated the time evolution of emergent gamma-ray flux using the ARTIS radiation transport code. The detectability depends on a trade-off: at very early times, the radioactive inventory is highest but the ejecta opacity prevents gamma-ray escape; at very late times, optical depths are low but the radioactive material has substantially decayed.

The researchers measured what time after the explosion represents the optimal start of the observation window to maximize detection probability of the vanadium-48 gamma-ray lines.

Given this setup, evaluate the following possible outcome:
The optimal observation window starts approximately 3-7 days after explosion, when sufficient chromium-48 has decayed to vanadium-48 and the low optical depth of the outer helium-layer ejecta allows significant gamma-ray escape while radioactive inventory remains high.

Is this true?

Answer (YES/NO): NO